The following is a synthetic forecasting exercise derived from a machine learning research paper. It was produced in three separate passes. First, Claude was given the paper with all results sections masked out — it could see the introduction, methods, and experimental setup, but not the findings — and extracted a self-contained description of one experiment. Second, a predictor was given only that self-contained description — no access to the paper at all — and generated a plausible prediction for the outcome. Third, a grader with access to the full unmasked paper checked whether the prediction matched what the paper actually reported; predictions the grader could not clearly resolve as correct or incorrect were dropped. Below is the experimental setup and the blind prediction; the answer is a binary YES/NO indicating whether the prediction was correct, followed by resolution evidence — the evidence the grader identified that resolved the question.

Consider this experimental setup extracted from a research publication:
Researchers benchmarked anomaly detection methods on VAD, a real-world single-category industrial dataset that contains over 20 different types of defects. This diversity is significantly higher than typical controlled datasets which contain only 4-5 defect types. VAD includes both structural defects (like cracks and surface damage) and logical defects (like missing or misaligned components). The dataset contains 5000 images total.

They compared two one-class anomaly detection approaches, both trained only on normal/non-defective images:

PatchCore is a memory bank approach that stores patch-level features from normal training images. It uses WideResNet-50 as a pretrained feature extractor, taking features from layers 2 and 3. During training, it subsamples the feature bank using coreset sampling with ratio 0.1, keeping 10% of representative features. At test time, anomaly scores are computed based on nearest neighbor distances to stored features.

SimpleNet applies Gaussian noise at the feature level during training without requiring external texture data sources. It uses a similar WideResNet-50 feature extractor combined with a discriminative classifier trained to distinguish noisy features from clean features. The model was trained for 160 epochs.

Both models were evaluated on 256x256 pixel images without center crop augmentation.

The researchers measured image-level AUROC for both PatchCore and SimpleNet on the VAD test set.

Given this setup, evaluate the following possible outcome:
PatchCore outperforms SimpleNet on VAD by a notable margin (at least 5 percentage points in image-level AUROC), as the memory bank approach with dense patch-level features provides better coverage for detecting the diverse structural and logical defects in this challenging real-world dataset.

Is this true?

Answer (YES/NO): YES